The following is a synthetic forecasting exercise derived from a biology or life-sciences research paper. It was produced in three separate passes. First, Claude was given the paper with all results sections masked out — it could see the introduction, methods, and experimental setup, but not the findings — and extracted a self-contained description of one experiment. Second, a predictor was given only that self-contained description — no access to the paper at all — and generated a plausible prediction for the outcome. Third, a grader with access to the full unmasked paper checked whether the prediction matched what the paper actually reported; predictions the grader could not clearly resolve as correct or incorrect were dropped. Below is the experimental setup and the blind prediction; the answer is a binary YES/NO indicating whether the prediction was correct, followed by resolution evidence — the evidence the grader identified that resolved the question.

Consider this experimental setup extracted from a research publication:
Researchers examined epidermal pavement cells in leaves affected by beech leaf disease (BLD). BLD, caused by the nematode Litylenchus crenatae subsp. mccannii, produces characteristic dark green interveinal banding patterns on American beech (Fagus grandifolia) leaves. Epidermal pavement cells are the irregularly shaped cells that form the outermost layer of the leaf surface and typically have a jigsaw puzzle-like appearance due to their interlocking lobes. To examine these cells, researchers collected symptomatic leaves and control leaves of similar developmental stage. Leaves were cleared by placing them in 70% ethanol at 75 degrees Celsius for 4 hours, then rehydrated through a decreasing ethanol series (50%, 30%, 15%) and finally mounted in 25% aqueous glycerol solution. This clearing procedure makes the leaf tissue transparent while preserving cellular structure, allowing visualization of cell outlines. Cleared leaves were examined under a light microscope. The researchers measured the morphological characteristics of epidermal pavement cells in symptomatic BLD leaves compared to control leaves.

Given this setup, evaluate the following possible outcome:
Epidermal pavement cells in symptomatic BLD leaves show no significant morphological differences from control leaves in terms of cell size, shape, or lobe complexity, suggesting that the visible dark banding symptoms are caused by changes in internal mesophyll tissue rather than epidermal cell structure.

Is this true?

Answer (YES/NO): NO